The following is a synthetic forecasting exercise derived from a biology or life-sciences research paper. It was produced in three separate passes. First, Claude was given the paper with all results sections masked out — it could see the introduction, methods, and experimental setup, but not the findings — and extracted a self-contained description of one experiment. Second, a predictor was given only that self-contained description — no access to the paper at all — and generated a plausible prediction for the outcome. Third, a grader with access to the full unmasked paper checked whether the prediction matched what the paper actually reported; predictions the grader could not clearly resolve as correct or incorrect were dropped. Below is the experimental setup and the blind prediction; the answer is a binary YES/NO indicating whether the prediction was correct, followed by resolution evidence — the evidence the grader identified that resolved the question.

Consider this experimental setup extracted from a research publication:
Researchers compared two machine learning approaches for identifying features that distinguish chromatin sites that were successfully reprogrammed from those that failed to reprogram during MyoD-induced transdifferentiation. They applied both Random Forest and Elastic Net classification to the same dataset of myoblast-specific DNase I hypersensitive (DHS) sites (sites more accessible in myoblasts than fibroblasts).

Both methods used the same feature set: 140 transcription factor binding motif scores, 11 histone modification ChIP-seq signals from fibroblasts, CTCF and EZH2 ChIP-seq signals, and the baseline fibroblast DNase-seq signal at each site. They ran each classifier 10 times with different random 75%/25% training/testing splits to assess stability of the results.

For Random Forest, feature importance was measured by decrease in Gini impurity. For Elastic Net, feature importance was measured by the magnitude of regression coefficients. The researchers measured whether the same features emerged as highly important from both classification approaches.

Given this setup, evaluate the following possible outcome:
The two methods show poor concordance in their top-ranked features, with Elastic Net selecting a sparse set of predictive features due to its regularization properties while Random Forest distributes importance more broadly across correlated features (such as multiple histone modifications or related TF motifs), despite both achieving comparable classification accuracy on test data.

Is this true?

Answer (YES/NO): NO